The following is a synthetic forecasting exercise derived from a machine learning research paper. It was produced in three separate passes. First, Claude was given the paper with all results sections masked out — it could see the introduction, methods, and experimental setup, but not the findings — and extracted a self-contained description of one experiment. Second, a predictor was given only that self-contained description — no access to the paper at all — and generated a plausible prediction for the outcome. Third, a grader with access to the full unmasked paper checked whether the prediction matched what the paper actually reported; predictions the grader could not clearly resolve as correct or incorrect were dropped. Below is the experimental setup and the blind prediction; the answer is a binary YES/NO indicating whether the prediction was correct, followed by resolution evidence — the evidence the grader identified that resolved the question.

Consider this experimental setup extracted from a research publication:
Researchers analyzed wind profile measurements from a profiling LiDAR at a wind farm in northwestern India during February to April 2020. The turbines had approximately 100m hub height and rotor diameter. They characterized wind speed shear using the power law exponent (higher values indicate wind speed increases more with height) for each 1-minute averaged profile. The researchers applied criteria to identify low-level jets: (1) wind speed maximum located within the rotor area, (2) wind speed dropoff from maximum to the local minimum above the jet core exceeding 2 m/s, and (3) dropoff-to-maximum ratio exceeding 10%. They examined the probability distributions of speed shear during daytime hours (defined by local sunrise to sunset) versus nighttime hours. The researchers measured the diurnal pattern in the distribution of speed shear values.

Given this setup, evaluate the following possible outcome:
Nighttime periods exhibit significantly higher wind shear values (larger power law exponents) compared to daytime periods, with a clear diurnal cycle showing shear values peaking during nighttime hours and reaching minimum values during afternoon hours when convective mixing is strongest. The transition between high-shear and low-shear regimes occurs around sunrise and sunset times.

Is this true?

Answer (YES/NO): YES